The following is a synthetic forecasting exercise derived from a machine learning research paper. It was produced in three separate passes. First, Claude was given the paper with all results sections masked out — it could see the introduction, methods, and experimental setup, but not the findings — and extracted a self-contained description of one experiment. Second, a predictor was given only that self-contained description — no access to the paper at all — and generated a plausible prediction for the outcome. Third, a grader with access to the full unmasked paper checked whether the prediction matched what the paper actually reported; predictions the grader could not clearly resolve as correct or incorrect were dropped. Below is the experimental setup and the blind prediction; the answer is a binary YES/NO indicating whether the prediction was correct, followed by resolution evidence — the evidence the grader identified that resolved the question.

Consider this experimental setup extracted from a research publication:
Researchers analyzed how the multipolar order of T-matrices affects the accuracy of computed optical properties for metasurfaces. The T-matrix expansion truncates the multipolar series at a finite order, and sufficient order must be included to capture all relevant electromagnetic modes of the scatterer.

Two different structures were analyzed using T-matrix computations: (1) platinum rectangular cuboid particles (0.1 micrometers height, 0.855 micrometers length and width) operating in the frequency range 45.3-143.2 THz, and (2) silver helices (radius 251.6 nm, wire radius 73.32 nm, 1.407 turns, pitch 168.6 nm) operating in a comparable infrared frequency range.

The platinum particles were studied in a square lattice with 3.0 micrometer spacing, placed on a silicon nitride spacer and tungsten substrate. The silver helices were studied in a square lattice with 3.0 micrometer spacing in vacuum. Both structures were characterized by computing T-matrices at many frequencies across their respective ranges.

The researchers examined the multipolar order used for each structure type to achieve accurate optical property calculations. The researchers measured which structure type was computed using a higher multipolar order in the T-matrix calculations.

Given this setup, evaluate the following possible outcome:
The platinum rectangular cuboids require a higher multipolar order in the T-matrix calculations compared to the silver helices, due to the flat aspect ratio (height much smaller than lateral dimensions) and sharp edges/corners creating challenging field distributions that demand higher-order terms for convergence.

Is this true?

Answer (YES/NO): YES